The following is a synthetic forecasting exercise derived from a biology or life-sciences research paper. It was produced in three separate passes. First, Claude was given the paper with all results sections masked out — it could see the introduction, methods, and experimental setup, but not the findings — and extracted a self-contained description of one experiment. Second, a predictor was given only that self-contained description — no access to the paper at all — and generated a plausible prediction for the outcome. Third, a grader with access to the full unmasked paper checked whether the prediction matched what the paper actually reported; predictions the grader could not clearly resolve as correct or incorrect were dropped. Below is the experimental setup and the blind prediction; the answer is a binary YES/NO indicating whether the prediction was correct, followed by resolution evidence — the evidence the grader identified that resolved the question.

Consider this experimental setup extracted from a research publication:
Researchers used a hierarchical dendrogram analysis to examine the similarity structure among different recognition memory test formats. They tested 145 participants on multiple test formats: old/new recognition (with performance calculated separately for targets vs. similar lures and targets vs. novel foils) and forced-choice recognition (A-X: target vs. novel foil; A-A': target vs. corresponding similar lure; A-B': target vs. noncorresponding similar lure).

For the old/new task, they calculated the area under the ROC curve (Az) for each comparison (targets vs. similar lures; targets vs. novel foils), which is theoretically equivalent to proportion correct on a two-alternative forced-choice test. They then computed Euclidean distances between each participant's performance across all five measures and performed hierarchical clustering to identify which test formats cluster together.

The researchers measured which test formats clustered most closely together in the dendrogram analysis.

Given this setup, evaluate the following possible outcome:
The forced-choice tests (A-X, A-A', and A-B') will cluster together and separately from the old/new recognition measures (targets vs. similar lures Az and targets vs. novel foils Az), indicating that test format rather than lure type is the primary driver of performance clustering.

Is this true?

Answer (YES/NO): NO